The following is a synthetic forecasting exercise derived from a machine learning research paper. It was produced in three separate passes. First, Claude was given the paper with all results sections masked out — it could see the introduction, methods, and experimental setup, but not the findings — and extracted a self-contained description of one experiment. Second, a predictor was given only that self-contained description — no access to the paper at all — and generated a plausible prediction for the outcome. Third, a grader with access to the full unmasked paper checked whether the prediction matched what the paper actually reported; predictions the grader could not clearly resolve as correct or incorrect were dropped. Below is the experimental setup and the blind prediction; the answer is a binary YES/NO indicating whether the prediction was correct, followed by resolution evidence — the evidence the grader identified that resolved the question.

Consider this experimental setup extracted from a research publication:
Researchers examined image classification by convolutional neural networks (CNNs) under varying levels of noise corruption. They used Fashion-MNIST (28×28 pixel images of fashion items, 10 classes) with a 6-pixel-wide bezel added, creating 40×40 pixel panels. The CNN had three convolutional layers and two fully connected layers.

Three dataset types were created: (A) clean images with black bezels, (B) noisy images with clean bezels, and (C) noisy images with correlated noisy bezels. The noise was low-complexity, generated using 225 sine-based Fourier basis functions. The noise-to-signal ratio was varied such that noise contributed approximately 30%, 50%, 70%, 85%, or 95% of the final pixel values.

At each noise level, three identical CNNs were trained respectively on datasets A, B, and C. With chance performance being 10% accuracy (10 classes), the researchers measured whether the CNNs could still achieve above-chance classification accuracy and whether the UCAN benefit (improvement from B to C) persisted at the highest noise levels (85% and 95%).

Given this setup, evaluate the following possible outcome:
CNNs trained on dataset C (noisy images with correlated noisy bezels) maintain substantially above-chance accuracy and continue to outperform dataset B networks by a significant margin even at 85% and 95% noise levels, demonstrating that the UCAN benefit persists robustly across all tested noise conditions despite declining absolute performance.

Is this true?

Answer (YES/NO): YES